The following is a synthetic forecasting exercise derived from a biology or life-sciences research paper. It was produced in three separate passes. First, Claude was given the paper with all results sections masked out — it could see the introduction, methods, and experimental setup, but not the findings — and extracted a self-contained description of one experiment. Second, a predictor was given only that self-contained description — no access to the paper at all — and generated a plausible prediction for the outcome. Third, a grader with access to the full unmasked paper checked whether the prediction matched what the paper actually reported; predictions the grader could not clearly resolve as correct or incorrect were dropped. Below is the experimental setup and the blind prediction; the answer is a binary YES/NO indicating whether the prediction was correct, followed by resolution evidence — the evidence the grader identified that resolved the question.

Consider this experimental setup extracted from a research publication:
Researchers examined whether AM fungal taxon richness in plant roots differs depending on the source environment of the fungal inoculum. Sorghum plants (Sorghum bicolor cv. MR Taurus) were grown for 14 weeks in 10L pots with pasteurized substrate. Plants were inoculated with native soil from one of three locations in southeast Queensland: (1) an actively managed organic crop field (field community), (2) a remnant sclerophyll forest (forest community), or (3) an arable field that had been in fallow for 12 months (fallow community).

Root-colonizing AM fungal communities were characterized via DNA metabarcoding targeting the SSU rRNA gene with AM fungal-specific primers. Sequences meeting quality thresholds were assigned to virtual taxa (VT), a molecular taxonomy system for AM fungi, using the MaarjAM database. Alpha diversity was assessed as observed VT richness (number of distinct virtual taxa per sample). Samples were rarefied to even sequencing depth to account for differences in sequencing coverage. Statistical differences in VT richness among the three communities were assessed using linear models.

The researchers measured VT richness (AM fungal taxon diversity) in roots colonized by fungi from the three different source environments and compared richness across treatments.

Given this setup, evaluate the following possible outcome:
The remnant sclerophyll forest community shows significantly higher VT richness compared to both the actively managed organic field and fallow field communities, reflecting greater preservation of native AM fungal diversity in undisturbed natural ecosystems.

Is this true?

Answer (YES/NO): NO